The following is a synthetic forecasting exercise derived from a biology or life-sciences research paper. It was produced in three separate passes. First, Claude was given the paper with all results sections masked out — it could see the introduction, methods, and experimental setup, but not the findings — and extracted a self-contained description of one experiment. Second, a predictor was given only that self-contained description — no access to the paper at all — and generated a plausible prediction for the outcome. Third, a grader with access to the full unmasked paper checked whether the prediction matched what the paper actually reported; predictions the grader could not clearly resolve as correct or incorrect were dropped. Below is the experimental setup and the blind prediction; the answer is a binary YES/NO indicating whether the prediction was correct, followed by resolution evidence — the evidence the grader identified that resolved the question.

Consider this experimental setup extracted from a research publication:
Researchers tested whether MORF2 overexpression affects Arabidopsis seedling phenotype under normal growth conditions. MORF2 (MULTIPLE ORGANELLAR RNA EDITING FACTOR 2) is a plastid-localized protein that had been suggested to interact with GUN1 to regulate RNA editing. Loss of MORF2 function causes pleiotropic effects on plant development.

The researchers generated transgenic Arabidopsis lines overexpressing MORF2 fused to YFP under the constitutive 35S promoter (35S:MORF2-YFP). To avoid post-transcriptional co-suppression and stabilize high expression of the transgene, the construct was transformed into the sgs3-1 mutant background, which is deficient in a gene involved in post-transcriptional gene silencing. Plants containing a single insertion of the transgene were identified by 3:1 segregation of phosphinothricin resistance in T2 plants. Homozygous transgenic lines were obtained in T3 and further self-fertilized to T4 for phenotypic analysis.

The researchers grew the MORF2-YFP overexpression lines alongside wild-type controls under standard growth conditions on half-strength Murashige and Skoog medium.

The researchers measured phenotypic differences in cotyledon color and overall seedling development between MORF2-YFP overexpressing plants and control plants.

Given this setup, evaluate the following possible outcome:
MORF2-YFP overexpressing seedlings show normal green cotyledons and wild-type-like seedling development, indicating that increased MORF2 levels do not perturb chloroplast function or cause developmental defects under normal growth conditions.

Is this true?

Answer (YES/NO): NO